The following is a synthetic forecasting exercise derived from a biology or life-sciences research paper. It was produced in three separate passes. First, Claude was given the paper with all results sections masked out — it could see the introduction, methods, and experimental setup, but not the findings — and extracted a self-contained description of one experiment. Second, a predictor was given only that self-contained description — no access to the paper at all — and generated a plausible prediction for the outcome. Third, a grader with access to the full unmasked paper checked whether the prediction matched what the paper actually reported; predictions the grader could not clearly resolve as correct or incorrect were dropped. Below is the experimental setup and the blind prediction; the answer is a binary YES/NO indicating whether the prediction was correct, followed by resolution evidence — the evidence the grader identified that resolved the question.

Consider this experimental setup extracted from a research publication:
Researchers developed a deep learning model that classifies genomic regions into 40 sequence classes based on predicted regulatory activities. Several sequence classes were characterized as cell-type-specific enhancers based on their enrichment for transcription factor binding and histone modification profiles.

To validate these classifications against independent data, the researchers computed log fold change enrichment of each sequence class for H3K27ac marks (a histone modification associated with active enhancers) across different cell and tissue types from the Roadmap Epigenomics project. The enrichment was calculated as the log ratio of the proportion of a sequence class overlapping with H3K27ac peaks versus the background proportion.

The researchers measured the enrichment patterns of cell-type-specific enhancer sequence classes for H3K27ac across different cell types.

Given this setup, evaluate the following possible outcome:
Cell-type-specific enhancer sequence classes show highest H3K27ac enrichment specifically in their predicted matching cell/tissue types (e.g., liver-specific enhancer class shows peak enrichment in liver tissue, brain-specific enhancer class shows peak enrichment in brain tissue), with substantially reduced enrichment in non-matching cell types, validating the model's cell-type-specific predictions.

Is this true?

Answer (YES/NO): YES